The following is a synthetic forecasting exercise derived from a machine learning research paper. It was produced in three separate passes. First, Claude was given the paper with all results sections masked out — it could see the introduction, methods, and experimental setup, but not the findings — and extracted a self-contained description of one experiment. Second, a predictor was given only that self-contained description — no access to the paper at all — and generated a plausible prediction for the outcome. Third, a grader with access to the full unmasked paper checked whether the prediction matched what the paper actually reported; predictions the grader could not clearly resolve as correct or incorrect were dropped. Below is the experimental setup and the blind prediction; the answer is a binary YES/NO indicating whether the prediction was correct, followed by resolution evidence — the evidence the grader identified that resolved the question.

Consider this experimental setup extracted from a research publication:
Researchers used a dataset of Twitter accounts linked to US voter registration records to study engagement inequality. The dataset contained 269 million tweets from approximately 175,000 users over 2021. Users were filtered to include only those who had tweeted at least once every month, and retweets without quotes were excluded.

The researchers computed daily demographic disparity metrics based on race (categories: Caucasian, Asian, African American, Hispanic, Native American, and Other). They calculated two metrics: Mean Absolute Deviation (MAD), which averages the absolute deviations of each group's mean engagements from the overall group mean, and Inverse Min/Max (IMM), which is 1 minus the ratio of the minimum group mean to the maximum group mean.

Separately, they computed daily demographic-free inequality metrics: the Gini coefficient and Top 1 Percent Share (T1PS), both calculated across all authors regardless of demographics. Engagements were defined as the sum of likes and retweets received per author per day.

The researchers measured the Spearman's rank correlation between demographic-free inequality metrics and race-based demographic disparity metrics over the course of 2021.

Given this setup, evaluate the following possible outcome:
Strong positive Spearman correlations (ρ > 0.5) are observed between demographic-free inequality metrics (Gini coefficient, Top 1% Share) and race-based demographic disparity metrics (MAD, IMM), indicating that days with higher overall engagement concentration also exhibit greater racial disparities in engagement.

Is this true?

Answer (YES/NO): NO